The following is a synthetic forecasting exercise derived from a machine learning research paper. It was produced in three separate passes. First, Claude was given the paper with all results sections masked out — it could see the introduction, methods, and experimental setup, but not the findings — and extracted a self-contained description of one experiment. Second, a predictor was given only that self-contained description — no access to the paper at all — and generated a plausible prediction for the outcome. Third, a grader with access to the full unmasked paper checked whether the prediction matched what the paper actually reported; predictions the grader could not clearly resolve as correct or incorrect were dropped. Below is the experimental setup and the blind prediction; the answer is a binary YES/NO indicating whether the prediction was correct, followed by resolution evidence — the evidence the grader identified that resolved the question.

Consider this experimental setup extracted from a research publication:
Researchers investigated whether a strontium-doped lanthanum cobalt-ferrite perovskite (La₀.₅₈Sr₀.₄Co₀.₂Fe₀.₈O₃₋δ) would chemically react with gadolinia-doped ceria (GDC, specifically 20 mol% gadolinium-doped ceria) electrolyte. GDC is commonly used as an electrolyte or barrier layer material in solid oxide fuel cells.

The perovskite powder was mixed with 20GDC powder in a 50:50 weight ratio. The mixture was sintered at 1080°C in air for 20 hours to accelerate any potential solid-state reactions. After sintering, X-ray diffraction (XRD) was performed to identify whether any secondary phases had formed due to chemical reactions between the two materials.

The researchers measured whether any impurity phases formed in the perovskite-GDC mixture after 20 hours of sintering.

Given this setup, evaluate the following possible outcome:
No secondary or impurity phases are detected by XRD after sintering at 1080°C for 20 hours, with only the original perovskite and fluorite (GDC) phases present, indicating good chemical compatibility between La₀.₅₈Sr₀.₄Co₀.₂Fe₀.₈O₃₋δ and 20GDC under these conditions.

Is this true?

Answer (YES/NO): YES